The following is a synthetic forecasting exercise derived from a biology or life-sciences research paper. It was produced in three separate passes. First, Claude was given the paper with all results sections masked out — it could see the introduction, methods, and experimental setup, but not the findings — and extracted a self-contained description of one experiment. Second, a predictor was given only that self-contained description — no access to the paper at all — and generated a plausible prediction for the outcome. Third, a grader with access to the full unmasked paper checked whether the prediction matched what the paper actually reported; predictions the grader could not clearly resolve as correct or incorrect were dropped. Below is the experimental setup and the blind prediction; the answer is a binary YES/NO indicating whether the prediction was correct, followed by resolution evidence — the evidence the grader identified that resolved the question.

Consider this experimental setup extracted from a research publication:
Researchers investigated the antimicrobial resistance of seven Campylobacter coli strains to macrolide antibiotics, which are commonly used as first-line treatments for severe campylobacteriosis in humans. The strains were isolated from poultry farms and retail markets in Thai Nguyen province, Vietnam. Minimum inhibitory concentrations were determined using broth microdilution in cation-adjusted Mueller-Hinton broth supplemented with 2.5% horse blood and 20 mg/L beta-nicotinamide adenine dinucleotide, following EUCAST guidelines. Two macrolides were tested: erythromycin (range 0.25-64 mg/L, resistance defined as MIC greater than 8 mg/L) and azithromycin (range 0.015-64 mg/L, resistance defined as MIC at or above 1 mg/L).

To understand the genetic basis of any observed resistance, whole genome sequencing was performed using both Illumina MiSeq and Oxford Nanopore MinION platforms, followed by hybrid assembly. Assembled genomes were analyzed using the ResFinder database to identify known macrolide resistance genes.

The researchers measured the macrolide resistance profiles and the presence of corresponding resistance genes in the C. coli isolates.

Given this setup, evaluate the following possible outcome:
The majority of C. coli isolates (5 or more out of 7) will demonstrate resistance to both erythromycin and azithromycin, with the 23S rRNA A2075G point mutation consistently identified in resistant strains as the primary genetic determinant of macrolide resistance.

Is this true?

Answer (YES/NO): NO